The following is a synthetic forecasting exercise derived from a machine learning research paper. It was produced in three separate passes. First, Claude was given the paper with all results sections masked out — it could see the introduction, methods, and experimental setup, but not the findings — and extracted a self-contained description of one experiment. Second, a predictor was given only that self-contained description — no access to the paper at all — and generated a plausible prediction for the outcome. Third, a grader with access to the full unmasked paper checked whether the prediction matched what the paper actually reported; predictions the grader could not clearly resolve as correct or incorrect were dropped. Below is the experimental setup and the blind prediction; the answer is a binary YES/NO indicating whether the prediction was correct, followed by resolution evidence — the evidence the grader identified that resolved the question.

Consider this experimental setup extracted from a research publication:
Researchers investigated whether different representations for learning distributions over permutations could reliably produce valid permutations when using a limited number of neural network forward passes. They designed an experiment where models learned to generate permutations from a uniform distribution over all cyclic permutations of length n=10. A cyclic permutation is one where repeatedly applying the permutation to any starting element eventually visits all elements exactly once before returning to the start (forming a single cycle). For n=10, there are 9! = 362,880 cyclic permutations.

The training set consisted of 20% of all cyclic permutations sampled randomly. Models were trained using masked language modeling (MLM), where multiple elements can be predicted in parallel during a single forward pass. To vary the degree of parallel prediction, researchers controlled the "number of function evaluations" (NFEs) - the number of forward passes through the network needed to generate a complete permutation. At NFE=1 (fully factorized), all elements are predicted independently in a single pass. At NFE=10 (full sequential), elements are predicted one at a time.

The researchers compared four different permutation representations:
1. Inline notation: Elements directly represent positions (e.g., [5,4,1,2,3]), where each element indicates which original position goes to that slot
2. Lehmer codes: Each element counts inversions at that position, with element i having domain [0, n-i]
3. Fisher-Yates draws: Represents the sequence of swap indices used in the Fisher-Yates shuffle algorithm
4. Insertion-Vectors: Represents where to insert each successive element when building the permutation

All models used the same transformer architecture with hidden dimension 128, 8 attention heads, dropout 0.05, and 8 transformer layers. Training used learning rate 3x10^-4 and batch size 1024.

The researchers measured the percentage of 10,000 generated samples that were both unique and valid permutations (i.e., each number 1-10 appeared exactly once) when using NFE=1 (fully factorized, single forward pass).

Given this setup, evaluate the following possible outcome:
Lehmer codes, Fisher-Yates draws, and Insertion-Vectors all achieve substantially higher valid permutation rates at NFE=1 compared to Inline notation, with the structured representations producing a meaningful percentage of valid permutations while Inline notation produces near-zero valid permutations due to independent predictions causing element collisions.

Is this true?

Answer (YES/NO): YES